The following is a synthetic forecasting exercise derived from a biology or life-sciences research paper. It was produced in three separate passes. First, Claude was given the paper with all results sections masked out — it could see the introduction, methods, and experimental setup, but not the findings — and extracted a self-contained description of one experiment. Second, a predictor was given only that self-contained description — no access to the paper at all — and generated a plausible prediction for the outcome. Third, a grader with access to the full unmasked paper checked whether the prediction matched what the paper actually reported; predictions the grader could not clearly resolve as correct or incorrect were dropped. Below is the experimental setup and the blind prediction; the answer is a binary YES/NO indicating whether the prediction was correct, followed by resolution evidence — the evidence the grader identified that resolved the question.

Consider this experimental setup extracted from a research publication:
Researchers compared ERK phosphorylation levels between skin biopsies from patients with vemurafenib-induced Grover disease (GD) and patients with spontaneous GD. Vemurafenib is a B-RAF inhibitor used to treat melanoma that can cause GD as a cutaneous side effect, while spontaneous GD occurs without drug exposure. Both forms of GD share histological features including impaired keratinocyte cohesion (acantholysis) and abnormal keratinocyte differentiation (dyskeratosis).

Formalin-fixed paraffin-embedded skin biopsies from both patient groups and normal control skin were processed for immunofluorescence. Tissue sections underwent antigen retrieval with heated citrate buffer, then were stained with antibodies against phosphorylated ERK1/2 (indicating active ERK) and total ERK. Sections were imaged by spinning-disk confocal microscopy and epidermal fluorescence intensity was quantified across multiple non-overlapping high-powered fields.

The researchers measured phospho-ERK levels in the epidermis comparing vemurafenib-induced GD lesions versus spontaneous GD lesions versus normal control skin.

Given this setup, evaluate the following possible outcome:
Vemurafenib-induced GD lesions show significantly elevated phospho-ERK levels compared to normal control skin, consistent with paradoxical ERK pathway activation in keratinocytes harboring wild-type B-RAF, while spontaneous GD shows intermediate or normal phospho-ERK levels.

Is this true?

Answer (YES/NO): NO